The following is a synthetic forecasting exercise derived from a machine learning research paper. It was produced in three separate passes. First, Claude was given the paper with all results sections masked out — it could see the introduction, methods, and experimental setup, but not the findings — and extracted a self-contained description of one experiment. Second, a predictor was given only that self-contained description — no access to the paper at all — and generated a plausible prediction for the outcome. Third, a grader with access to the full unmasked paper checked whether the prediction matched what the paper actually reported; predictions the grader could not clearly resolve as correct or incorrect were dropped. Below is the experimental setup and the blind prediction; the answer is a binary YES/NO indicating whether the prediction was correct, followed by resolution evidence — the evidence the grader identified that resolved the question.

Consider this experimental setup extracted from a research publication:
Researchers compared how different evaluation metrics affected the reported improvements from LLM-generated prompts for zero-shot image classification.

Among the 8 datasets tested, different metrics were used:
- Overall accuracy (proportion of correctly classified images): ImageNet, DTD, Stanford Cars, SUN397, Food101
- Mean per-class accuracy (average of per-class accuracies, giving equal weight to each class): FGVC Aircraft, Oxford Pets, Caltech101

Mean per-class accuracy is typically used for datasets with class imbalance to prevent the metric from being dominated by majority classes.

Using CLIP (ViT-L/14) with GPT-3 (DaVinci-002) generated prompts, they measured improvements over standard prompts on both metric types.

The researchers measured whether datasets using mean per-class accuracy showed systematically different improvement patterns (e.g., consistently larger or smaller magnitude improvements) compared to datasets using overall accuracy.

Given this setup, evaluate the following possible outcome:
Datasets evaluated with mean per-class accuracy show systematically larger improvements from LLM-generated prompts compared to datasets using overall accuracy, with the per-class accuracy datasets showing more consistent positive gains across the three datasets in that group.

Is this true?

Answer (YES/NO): NO